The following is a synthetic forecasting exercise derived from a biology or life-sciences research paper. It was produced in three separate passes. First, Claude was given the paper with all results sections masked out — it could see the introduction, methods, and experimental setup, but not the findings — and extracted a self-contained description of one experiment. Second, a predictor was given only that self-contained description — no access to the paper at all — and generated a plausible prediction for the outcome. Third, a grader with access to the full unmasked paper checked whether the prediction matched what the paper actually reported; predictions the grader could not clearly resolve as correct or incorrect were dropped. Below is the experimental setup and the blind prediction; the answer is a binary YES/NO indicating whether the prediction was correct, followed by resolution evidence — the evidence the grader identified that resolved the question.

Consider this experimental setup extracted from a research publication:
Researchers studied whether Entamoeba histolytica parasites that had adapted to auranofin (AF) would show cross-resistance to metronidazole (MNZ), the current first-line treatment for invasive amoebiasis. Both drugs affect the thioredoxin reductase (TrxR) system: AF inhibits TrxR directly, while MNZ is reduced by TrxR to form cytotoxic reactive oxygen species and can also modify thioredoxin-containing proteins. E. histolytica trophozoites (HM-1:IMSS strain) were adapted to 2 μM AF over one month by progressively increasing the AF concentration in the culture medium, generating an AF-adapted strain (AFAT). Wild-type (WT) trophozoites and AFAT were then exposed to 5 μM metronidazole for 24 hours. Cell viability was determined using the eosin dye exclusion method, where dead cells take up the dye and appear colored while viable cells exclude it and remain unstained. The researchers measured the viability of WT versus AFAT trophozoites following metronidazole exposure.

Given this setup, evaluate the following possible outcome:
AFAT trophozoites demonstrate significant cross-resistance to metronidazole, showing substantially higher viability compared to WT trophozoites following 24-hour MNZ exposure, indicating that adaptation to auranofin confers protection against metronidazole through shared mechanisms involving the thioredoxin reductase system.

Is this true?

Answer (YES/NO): NO